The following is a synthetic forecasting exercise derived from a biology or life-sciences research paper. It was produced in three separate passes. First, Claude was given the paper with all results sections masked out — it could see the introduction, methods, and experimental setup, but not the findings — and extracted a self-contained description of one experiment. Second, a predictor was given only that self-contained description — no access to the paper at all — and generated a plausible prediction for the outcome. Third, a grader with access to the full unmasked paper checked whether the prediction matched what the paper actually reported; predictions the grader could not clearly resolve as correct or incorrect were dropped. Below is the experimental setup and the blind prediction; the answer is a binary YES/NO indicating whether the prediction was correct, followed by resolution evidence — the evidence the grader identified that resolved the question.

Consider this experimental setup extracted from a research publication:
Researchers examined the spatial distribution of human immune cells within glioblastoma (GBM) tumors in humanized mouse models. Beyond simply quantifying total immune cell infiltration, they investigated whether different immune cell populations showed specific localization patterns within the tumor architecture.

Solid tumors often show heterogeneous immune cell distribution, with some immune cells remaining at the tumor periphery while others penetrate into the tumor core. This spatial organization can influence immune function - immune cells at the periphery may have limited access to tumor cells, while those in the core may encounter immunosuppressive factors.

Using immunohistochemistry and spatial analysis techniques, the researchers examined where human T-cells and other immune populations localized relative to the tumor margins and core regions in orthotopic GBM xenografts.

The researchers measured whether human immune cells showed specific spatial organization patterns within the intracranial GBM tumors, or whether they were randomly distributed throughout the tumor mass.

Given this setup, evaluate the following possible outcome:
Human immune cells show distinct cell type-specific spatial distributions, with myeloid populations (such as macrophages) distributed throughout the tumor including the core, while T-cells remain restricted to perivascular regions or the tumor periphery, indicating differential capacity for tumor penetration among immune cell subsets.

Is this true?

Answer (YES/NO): NO